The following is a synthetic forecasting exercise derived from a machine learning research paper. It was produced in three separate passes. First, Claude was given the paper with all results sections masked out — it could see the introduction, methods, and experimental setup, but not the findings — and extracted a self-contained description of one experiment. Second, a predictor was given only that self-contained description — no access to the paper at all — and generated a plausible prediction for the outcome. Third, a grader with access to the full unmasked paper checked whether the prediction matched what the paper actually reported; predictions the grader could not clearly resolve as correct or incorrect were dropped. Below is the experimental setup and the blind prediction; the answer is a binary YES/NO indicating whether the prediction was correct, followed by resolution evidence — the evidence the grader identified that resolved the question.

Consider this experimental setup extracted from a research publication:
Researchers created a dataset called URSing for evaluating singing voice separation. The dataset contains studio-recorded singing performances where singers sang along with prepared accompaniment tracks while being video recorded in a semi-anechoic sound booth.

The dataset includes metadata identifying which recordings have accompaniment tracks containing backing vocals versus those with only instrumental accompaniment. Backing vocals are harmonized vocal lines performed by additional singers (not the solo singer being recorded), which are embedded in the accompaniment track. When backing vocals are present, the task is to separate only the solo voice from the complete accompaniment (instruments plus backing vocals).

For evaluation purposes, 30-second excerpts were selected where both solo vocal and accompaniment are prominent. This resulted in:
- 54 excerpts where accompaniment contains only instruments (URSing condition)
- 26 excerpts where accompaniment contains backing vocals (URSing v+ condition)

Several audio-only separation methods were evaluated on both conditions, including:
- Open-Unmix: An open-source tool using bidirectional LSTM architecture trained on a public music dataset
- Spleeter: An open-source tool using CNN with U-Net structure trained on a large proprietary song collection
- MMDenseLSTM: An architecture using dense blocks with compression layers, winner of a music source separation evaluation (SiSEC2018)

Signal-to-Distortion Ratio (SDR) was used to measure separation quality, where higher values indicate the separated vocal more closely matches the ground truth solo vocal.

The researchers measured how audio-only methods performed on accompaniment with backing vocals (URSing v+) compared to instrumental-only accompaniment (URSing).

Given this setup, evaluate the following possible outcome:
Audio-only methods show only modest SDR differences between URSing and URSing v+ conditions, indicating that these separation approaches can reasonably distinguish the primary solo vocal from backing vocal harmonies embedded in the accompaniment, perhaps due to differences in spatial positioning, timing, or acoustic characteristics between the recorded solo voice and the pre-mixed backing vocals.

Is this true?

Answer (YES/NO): NO